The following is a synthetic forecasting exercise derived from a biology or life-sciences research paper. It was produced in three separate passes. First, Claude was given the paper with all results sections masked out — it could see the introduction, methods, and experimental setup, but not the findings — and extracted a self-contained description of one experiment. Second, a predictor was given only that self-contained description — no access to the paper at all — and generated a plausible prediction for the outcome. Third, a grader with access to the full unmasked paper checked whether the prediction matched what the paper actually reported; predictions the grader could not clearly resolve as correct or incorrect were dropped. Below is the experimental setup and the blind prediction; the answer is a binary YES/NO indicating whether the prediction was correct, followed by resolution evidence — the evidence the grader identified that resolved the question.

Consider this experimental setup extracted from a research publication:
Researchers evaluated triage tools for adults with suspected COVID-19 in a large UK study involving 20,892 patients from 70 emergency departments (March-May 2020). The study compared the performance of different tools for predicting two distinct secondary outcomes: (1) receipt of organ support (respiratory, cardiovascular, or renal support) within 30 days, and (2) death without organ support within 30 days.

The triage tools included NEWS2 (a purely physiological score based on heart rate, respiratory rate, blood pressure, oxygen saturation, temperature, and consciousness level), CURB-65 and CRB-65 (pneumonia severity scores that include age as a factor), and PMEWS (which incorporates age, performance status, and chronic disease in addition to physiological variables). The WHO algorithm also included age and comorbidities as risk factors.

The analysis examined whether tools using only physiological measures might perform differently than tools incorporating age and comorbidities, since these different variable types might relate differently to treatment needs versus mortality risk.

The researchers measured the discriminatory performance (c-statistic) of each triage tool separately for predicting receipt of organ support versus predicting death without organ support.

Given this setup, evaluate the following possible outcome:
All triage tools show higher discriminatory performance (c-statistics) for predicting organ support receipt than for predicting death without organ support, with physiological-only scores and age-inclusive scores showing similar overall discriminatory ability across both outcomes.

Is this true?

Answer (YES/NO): NO